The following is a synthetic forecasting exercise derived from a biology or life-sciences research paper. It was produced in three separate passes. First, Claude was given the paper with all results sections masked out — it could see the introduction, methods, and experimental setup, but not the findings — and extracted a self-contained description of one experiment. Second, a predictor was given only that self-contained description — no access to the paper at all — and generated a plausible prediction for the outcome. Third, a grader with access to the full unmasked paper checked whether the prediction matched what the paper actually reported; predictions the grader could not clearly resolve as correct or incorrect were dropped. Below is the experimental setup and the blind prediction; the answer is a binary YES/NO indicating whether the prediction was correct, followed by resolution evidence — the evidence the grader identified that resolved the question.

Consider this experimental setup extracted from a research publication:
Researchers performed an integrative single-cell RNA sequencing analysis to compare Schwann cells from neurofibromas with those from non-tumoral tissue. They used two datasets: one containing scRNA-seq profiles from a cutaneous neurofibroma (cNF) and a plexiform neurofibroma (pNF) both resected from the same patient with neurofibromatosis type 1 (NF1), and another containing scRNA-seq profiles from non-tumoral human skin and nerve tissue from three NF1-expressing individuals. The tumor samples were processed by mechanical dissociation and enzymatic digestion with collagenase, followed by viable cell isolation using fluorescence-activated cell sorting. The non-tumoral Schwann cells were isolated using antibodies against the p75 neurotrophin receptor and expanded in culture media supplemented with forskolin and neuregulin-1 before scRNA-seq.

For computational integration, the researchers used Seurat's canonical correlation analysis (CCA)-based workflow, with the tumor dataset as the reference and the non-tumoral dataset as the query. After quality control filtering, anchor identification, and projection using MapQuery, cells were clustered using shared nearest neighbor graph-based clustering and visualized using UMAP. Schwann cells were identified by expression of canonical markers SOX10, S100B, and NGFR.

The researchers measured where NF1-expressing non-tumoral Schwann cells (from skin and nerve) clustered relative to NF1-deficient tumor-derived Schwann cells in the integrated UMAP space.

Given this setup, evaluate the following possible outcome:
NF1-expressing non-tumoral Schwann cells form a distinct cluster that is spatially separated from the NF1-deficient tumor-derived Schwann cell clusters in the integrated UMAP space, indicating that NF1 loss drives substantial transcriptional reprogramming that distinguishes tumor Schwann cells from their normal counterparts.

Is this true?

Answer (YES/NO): NO